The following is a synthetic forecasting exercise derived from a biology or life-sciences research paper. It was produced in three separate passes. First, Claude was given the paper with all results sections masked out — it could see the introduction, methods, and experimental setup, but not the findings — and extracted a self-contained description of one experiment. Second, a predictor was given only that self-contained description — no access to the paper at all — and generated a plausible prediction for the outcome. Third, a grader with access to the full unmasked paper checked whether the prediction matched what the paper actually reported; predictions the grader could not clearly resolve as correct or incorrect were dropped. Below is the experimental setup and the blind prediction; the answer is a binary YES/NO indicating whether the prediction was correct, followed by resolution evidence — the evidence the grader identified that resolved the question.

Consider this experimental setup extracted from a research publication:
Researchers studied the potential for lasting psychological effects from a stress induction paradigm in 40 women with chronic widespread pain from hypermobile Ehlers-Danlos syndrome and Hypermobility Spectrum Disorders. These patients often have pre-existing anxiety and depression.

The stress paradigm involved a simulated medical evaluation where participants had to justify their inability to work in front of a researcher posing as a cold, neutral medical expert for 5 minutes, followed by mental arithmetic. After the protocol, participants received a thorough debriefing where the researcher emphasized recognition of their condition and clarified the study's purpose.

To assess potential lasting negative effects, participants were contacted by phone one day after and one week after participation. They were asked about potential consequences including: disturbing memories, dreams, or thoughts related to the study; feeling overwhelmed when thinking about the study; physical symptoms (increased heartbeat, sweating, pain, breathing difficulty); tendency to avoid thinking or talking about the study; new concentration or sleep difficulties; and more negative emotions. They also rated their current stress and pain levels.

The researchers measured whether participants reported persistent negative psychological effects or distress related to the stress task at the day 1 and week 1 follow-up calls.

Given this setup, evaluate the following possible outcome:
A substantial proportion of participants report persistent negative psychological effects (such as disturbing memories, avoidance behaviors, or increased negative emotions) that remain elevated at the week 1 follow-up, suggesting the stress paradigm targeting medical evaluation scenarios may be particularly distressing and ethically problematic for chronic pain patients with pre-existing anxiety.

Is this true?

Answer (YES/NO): NO